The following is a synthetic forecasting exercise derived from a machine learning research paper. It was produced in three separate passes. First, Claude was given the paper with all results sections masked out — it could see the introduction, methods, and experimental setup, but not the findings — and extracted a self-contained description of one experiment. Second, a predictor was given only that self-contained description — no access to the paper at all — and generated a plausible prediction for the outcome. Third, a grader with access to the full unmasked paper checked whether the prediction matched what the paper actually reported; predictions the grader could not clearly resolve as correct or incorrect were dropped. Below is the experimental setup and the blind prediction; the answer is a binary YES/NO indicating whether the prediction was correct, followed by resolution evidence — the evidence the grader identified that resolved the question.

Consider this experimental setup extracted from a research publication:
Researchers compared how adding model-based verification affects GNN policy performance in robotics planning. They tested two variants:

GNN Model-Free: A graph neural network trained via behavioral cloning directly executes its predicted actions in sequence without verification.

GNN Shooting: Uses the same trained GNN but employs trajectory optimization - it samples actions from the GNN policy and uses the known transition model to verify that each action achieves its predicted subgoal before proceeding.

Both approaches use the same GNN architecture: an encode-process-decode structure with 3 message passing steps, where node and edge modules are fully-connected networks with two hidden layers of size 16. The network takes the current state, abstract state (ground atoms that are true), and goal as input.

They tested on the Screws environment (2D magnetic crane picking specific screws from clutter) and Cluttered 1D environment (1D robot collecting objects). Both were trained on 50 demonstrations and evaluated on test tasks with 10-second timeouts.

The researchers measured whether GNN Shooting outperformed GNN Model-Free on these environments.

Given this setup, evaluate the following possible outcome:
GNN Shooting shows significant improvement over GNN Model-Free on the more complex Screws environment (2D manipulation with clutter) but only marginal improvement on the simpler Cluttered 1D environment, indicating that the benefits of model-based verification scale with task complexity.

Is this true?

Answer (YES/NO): NO